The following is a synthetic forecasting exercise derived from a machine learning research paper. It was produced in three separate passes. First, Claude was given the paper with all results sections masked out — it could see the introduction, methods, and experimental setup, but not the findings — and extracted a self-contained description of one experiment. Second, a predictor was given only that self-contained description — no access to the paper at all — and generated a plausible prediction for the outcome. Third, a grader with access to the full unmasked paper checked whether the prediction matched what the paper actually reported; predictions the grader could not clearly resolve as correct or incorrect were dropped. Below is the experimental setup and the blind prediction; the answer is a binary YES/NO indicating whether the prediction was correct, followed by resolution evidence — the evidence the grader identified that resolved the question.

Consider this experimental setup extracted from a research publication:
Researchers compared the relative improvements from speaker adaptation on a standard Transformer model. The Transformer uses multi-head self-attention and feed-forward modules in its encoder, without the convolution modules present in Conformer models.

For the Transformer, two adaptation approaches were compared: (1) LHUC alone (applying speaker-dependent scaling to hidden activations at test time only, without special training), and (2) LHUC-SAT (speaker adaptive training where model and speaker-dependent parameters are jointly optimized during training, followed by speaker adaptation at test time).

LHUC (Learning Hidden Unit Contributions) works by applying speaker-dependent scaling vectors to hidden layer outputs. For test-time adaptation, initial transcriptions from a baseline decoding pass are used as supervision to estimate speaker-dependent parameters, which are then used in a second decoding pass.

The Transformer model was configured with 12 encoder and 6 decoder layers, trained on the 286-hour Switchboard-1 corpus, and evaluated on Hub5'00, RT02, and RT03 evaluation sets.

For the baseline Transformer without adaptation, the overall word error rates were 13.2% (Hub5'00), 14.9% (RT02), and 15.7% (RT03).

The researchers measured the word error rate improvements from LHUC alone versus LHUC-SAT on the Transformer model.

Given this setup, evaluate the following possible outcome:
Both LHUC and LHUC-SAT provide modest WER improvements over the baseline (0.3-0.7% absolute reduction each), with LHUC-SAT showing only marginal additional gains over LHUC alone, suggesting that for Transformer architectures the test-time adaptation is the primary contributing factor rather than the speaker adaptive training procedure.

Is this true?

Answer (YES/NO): NO